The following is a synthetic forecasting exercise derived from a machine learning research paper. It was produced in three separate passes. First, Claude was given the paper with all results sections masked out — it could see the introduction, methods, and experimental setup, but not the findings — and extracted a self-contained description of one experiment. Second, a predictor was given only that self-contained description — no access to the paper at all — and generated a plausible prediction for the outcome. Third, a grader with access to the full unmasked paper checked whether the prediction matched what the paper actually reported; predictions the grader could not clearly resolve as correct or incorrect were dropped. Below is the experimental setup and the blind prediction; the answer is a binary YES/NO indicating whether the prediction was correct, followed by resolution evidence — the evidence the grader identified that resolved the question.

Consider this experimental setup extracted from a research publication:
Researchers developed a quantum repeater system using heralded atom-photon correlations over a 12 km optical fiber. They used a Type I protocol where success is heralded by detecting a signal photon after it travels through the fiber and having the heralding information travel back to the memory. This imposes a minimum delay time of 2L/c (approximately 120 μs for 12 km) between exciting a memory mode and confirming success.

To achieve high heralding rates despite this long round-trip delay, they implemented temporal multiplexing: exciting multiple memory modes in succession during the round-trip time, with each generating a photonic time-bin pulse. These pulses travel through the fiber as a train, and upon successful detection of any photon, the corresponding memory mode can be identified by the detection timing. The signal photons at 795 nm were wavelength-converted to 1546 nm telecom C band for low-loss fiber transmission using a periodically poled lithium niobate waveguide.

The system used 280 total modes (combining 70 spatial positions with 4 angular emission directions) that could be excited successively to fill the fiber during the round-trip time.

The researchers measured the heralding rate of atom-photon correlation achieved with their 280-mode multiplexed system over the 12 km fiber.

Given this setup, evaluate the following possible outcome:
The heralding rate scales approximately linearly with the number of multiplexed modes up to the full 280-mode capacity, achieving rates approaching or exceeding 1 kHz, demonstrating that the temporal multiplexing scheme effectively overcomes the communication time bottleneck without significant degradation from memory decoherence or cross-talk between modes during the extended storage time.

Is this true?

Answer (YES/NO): YES